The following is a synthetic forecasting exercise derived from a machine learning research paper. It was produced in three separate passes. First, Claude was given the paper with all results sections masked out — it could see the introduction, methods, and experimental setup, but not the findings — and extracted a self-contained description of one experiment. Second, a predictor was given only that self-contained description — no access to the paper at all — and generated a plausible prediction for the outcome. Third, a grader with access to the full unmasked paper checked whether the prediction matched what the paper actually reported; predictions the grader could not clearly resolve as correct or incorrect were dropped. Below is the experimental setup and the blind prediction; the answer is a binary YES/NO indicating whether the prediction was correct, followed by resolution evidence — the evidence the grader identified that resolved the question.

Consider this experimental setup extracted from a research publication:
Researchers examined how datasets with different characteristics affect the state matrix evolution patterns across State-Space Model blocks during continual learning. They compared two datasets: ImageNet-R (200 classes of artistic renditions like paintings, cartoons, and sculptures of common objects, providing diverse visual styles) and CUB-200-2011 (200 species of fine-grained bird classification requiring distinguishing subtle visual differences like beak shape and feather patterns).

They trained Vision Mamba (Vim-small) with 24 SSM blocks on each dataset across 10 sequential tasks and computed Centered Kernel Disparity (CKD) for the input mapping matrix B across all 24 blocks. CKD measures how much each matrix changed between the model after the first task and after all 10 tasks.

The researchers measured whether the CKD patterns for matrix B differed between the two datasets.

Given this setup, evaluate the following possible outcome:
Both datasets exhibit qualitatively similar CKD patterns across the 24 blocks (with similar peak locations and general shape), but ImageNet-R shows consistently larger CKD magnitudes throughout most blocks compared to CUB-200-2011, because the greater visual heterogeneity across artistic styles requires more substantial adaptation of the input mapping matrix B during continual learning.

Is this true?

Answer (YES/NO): NO